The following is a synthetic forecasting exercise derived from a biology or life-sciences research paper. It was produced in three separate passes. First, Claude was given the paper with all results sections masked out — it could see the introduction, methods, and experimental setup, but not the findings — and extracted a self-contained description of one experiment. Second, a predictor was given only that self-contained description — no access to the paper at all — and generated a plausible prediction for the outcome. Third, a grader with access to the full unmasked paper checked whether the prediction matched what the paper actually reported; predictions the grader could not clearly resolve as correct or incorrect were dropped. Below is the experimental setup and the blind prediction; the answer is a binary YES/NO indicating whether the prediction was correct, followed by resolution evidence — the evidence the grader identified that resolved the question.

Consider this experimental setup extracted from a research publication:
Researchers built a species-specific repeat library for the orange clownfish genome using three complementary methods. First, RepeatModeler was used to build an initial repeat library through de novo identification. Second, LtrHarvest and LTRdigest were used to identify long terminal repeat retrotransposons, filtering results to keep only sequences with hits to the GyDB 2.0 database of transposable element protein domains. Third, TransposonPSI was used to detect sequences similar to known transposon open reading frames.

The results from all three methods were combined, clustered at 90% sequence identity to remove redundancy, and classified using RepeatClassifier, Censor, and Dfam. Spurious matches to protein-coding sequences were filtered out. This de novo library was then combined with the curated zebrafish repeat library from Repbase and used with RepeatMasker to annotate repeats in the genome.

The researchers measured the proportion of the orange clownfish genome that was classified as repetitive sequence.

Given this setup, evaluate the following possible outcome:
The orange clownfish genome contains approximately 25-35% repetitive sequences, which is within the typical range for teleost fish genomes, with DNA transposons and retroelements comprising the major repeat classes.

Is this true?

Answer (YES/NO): YES